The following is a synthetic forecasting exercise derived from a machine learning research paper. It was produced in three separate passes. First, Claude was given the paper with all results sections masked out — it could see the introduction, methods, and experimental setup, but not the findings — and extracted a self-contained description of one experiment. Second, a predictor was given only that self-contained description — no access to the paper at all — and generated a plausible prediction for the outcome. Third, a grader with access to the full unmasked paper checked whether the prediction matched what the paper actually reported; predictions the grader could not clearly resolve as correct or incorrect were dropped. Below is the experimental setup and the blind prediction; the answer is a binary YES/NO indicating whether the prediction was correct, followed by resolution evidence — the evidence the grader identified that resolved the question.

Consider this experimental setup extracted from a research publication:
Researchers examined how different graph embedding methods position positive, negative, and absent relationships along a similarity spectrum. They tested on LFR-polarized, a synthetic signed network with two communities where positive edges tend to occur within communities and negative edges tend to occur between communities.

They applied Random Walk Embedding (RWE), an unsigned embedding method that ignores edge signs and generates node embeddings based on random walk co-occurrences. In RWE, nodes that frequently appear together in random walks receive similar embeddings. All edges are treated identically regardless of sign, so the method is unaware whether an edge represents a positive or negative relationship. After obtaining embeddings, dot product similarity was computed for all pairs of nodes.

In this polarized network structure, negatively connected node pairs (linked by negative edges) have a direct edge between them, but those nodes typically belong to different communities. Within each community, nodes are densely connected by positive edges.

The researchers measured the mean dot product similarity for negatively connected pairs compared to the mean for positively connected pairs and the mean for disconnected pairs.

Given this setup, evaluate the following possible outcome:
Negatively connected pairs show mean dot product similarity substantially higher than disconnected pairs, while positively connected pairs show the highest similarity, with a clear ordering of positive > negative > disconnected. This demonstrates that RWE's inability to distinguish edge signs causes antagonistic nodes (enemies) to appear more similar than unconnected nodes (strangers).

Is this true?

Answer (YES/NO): NO